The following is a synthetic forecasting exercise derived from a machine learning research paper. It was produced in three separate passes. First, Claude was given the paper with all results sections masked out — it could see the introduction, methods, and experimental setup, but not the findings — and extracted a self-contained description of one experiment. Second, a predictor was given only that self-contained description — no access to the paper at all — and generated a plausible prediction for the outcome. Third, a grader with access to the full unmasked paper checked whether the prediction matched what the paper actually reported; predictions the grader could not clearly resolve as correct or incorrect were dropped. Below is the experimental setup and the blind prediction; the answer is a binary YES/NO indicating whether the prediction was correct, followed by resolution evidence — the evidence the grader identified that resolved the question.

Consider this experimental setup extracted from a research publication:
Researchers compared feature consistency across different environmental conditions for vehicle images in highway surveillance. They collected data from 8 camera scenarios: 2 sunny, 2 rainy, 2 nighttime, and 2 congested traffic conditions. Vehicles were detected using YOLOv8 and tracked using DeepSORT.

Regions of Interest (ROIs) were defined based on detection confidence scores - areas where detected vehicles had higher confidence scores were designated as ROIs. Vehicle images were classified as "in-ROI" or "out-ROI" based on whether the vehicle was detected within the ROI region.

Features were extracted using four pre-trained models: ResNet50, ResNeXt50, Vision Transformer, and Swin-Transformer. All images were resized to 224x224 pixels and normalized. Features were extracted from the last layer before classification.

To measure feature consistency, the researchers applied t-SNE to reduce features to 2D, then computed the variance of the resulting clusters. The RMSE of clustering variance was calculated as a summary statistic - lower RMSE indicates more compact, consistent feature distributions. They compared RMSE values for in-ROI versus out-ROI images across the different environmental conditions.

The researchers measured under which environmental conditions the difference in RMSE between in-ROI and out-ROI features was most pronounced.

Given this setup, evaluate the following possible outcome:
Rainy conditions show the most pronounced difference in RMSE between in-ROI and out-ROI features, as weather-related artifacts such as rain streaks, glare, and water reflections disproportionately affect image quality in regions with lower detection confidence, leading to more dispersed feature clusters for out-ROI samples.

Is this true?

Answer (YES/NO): NO